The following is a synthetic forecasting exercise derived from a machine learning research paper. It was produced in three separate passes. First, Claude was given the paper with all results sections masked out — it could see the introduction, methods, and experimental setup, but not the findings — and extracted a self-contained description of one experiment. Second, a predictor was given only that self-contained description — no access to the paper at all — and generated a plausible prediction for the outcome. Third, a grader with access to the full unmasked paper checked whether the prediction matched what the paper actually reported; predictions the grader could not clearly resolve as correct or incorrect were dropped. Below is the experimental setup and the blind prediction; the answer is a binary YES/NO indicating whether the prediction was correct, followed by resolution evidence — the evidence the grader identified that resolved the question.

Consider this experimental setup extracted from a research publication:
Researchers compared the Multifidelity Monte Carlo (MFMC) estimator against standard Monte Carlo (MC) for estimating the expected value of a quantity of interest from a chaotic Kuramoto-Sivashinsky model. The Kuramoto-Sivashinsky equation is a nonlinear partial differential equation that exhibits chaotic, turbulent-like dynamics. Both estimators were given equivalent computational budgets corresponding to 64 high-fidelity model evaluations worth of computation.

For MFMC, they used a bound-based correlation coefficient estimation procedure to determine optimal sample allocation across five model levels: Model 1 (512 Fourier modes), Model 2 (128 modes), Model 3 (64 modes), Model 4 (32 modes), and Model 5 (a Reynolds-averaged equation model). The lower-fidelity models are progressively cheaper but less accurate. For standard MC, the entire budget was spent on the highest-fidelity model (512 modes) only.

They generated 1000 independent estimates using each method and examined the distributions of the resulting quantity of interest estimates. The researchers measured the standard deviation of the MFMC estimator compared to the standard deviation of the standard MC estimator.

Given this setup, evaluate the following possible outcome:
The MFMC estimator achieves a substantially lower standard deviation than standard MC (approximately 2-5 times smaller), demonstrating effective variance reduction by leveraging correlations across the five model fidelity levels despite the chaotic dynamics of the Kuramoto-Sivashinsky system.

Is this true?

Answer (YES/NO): YES